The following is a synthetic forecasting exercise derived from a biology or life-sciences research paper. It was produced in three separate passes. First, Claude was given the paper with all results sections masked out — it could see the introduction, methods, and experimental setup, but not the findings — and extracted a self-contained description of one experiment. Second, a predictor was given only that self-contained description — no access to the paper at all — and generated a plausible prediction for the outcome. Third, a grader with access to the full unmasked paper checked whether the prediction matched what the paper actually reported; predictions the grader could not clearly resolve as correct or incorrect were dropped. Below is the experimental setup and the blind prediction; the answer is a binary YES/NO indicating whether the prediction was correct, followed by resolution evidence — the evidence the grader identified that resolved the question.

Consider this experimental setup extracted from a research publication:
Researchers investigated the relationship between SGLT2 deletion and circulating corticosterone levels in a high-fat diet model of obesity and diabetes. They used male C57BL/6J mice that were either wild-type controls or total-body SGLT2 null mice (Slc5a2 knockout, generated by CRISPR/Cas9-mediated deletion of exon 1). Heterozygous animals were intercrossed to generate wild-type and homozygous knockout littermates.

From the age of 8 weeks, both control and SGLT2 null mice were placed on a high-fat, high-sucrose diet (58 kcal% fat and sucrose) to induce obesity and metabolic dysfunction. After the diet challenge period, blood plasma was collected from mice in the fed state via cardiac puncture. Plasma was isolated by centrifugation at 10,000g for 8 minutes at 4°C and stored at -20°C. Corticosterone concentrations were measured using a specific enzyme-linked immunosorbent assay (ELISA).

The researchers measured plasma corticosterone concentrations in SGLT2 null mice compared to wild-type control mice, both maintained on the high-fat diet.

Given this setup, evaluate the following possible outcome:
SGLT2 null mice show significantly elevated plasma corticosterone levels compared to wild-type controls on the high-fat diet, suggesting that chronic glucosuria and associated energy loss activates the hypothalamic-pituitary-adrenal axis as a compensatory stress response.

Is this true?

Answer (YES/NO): NO